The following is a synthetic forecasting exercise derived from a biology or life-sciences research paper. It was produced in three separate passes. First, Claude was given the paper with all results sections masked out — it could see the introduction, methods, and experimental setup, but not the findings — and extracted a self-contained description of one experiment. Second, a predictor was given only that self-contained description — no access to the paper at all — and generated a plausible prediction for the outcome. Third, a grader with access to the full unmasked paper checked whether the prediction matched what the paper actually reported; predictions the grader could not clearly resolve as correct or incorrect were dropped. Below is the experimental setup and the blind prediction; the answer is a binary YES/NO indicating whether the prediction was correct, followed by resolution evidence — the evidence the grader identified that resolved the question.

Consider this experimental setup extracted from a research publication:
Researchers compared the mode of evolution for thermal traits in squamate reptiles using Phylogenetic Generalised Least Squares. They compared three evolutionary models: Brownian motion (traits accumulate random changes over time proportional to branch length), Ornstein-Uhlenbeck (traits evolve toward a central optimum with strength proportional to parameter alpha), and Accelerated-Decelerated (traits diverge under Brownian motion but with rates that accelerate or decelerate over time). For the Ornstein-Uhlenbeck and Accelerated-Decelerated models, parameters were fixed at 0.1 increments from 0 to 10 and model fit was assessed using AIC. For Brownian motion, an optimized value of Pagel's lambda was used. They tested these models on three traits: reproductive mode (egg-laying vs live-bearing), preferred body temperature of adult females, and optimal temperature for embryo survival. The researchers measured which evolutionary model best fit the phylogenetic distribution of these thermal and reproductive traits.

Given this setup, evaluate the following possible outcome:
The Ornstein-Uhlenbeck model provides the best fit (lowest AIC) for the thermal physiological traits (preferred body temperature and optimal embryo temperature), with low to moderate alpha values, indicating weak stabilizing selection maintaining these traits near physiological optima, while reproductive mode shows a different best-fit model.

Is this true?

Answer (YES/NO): NO